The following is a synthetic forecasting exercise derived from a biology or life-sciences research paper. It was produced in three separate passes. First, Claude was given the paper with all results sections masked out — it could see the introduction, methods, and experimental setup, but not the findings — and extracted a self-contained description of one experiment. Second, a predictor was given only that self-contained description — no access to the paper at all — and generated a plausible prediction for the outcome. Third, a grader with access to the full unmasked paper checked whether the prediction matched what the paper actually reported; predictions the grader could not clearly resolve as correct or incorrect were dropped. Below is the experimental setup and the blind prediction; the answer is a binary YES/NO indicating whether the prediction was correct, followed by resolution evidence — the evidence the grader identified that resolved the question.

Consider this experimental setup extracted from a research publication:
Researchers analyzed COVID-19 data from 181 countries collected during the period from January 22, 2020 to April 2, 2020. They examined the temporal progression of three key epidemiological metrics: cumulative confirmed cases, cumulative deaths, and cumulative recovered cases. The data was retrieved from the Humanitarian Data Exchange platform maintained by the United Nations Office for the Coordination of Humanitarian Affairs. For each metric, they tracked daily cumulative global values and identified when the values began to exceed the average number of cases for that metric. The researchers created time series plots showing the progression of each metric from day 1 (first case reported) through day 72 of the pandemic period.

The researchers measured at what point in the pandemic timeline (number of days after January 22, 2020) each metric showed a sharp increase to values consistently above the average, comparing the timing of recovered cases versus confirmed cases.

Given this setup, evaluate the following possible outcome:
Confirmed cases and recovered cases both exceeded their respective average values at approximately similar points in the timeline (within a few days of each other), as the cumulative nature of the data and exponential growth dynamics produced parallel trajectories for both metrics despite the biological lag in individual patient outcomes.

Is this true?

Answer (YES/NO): NO